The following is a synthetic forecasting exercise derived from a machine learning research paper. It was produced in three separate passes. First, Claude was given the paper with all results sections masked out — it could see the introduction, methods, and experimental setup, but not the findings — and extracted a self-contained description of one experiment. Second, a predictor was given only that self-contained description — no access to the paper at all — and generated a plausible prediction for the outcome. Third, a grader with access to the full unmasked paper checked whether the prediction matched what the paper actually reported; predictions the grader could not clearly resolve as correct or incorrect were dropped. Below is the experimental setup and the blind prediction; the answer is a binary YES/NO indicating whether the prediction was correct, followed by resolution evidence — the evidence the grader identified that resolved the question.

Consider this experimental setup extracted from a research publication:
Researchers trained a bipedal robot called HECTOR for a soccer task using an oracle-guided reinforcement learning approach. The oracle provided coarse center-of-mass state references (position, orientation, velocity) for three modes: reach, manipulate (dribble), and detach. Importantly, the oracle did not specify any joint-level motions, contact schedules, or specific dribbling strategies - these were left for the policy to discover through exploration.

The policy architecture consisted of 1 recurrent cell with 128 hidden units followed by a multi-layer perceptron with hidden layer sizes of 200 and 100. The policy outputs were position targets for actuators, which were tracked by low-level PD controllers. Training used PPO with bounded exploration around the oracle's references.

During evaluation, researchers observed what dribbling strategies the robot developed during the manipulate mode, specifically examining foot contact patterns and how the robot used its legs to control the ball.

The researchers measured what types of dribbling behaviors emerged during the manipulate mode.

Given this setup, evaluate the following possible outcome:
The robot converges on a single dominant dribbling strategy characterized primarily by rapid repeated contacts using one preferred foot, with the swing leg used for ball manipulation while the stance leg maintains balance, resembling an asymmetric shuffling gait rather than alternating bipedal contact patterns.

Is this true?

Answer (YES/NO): NO